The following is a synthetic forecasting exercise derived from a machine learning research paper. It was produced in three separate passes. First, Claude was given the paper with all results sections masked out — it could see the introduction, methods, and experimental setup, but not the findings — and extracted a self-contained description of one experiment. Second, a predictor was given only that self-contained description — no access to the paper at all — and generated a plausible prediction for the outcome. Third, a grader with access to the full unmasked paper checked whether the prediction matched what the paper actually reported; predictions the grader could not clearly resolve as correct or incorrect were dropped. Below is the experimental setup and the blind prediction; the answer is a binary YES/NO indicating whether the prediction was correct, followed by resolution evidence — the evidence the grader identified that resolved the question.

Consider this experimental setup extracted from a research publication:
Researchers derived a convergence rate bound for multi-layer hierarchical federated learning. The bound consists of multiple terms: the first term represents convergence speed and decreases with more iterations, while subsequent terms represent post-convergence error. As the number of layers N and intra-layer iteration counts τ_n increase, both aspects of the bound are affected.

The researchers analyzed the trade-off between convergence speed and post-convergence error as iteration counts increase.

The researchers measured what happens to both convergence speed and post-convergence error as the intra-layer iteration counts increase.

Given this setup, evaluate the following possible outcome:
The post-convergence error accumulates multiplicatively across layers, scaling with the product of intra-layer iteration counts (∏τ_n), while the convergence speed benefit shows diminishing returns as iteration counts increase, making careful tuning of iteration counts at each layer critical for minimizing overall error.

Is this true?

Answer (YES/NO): NO